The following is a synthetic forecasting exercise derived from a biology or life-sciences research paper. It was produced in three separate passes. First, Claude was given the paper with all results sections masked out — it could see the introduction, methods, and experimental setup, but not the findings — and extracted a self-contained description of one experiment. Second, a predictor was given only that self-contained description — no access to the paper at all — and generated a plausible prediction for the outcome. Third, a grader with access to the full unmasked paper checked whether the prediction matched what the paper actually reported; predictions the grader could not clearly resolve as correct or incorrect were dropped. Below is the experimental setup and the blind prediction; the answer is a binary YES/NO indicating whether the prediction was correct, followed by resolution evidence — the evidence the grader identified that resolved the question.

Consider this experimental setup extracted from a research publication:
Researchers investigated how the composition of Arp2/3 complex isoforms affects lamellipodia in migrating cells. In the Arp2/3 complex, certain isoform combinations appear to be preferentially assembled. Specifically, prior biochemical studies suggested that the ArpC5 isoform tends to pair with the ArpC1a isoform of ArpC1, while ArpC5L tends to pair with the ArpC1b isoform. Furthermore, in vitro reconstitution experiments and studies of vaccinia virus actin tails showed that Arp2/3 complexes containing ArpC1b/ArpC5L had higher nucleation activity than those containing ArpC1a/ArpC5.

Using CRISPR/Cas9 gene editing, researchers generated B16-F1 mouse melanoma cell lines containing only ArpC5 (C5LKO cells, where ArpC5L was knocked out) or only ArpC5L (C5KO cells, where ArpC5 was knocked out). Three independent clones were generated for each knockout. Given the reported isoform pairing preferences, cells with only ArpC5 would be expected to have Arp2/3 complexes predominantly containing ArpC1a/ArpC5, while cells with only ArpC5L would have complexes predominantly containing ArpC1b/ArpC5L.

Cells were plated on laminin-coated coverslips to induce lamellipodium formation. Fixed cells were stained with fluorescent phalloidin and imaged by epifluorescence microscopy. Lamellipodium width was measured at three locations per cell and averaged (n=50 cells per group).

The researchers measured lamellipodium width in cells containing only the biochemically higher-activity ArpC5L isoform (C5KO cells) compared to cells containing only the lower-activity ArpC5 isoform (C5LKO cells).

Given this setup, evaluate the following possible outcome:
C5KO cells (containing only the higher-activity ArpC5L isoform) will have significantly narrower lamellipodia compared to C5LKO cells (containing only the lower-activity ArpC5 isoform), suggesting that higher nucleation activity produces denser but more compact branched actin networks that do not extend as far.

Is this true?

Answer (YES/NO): YES